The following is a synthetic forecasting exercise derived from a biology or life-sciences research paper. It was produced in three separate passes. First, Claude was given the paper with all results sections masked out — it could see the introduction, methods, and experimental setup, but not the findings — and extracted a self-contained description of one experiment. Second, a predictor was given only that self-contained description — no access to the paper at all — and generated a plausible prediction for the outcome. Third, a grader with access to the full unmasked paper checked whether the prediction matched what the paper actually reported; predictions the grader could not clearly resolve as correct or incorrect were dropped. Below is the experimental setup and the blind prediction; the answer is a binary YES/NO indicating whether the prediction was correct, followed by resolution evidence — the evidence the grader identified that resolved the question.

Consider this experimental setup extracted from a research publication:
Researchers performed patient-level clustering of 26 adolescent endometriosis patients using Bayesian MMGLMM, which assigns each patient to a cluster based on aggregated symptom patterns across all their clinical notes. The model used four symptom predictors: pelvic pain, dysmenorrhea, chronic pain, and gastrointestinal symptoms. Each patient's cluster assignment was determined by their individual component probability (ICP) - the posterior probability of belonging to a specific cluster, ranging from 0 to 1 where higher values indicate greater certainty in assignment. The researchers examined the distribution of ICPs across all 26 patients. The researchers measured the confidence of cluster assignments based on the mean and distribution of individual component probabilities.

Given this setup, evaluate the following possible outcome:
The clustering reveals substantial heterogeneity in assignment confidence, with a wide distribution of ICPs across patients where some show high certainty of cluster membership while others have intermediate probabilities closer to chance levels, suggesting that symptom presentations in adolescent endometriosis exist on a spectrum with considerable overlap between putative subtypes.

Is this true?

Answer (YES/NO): NO